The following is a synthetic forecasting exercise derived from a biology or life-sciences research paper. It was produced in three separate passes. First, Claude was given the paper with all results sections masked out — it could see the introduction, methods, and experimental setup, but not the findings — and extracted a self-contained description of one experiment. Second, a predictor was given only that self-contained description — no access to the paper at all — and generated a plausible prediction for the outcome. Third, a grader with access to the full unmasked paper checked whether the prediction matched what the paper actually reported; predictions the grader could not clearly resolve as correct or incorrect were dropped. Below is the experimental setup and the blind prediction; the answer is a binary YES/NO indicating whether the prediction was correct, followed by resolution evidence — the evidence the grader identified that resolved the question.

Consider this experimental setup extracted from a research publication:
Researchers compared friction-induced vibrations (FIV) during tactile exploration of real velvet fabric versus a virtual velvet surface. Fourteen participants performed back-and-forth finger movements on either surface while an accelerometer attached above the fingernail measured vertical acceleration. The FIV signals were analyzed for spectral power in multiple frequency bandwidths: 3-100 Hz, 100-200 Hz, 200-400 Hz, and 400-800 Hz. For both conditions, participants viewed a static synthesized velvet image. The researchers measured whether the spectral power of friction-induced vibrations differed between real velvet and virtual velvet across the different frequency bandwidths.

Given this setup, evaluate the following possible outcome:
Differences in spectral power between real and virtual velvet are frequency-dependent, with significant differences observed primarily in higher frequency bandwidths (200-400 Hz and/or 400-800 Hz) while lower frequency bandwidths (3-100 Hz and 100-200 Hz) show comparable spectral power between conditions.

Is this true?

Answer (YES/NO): NO